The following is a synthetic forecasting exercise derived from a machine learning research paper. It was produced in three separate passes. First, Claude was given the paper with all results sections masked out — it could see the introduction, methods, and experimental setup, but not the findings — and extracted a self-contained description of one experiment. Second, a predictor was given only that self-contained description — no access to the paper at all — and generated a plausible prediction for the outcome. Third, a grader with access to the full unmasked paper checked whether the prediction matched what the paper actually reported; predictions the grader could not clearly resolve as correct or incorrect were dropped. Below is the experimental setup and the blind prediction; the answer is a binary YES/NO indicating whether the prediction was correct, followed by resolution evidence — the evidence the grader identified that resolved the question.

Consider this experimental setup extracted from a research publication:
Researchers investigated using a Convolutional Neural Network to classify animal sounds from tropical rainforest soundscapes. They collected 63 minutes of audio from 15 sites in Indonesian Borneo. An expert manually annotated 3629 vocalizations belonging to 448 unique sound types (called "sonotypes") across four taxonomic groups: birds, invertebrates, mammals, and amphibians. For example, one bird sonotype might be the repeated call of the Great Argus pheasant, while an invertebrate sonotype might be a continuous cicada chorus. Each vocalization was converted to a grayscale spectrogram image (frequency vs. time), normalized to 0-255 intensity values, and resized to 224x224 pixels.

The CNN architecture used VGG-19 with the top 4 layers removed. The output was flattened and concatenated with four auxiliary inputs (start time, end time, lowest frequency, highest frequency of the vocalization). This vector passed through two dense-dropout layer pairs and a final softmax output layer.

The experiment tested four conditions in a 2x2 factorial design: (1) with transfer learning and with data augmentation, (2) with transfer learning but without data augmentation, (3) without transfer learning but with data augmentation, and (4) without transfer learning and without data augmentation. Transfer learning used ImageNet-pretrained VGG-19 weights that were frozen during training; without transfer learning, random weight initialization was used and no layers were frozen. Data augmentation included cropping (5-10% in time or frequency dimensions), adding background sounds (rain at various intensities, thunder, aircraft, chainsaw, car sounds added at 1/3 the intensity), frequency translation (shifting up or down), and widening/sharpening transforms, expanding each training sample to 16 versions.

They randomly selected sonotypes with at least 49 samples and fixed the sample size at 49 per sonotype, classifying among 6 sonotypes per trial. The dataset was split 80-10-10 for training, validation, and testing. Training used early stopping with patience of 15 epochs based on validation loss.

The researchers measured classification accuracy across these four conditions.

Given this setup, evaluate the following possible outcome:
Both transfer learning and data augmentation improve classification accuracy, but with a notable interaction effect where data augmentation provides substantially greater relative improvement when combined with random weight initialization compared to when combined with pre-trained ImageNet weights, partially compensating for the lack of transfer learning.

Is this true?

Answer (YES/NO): NO